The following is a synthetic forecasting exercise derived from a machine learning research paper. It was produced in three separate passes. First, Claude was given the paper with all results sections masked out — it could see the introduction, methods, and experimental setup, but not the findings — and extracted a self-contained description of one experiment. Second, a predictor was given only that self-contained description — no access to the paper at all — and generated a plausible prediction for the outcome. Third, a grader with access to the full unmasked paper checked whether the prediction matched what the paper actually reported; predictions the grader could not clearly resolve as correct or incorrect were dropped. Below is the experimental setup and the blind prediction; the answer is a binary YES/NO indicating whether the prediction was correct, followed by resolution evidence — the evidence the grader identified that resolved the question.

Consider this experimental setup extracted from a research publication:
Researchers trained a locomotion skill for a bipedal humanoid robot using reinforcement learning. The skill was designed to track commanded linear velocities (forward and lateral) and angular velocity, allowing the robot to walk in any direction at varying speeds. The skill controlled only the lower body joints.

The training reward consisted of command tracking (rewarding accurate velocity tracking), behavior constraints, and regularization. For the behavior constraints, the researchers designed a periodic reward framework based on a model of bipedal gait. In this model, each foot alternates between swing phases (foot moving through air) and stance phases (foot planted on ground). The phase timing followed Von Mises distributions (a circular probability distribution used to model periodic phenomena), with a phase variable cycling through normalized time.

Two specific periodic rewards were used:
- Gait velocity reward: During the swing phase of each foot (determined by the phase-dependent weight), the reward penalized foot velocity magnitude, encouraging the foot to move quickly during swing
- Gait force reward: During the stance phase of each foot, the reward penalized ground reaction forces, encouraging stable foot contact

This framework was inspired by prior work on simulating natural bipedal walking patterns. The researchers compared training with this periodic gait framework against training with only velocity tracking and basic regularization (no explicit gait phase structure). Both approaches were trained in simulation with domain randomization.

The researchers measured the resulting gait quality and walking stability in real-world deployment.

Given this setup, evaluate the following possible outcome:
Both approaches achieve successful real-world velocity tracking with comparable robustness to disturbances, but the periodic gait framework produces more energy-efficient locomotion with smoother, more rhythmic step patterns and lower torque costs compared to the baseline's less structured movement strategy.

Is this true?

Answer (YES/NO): NO